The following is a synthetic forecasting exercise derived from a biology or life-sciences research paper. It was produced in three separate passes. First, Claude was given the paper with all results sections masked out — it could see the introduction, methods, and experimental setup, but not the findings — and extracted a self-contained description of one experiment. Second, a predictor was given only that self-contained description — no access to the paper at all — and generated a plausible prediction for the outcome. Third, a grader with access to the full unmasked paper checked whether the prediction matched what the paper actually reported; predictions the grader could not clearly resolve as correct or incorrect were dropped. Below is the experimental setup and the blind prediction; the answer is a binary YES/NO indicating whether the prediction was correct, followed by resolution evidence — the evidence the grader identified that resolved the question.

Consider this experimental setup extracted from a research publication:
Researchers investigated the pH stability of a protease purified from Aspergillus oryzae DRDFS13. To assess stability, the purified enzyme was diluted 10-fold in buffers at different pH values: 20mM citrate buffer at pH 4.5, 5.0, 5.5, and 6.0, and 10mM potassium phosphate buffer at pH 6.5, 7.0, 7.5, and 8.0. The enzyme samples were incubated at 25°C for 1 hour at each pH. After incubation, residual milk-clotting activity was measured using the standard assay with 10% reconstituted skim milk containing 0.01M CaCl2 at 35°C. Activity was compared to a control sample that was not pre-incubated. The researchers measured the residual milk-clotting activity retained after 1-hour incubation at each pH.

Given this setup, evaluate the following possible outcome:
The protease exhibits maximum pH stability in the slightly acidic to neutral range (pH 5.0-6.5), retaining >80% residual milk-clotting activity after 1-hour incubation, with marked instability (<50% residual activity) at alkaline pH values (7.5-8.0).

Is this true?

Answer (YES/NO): NO